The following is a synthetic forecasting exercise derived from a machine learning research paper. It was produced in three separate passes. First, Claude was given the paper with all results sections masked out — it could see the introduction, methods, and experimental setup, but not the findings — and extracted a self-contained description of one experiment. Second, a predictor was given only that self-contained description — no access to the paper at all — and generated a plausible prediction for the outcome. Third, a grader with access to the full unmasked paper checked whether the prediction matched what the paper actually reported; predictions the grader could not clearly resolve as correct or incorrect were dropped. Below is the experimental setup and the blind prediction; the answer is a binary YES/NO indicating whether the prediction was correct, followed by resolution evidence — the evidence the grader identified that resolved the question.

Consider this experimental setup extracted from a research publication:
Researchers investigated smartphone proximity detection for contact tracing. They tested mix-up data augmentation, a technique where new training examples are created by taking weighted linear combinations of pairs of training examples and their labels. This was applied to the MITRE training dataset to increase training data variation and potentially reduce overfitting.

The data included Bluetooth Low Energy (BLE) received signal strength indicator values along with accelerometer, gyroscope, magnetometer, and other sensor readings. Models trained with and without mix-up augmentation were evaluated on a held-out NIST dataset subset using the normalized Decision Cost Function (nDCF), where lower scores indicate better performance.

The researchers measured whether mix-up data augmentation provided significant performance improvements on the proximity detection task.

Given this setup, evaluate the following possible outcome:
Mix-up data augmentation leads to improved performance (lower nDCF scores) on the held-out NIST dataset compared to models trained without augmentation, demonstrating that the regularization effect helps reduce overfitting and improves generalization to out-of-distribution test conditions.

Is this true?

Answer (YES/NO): NO